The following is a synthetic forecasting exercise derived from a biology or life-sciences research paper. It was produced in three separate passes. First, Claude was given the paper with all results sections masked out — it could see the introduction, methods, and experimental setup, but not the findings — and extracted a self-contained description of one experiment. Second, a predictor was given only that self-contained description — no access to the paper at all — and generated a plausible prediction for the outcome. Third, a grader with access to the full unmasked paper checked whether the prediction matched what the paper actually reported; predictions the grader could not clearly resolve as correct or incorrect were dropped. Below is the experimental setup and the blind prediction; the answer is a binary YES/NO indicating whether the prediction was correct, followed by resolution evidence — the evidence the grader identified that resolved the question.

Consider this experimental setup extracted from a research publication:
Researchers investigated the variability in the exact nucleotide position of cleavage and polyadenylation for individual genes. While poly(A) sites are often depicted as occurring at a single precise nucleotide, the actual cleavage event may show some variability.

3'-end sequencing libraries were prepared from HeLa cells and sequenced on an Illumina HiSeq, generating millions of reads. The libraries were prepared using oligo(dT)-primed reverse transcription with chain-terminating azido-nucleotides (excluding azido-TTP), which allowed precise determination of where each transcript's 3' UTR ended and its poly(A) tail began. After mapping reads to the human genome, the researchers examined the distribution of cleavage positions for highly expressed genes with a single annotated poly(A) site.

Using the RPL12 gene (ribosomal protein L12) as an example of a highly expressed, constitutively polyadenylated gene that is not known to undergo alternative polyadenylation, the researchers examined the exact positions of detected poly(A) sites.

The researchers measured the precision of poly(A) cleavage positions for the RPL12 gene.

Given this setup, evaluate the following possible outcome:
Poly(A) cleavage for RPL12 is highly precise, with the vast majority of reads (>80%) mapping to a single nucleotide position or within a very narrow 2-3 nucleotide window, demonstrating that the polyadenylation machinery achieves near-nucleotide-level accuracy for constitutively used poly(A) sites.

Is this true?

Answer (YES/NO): NO